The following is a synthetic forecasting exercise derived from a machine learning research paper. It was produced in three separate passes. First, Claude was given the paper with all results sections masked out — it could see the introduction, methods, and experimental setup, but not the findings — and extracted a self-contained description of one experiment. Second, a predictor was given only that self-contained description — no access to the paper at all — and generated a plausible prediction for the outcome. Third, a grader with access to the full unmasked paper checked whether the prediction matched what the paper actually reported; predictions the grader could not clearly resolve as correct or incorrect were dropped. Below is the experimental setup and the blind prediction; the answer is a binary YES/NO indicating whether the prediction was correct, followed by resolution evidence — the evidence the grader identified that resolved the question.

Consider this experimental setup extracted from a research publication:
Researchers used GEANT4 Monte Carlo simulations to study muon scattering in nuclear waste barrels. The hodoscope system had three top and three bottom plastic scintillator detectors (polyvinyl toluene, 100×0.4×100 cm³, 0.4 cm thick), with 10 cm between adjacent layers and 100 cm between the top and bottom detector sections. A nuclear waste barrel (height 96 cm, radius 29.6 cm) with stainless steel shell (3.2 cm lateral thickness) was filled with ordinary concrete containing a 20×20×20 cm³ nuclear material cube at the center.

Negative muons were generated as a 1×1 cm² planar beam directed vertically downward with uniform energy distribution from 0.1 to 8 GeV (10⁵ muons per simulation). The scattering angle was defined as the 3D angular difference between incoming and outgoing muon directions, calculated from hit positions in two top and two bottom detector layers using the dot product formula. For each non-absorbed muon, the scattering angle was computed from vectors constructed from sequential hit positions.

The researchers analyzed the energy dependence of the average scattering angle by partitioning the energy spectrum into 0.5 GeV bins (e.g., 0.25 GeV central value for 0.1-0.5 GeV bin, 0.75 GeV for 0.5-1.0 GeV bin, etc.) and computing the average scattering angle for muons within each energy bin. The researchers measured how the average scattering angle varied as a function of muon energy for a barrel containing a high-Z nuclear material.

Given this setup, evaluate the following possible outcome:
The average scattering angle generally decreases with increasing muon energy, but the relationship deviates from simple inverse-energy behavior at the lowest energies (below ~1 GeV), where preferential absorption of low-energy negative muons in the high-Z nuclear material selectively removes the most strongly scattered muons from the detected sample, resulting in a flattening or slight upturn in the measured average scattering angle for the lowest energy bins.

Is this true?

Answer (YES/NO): NO